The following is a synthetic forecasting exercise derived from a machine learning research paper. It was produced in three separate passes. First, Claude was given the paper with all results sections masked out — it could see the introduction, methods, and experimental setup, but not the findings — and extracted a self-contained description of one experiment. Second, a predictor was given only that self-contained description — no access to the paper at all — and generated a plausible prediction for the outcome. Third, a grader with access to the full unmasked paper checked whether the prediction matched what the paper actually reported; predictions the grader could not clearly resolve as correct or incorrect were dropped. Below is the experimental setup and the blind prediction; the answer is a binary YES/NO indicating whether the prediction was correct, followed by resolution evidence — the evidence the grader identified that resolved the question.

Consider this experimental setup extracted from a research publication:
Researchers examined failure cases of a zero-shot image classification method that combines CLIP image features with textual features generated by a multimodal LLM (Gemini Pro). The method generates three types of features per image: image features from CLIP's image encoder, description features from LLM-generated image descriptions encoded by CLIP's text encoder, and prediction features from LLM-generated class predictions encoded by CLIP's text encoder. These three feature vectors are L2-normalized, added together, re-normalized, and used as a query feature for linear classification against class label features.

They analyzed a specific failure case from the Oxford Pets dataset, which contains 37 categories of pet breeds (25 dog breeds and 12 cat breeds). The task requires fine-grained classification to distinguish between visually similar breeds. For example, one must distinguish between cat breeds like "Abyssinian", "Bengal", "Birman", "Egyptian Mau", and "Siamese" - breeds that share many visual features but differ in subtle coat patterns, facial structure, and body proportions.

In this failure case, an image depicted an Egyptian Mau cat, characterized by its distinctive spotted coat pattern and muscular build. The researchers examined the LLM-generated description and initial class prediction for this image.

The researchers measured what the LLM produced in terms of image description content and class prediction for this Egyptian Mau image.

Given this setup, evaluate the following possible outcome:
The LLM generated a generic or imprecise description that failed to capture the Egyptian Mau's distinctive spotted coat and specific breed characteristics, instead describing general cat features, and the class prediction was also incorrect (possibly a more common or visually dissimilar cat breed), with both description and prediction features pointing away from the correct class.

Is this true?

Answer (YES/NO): NO